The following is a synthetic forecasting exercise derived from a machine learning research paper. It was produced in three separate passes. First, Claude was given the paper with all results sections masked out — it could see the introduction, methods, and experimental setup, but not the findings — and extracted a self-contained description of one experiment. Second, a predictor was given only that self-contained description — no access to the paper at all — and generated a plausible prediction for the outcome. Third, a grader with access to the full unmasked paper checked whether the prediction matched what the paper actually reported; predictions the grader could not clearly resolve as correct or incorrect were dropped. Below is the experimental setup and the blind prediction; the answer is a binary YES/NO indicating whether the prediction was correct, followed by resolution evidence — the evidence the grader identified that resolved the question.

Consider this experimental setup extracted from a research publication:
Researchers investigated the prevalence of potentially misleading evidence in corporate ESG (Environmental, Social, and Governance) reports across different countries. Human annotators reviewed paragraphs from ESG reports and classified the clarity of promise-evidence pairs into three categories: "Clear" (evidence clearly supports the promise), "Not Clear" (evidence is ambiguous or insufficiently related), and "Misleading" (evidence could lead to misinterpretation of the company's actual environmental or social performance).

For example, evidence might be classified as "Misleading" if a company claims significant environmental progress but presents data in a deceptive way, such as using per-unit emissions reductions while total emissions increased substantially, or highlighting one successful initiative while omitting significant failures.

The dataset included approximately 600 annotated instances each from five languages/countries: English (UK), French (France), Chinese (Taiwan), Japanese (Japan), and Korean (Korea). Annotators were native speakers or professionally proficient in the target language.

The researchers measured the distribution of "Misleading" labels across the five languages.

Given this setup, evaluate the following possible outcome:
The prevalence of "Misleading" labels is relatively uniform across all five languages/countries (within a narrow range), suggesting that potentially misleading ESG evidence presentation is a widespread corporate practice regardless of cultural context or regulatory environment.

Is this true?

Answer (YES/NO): NO